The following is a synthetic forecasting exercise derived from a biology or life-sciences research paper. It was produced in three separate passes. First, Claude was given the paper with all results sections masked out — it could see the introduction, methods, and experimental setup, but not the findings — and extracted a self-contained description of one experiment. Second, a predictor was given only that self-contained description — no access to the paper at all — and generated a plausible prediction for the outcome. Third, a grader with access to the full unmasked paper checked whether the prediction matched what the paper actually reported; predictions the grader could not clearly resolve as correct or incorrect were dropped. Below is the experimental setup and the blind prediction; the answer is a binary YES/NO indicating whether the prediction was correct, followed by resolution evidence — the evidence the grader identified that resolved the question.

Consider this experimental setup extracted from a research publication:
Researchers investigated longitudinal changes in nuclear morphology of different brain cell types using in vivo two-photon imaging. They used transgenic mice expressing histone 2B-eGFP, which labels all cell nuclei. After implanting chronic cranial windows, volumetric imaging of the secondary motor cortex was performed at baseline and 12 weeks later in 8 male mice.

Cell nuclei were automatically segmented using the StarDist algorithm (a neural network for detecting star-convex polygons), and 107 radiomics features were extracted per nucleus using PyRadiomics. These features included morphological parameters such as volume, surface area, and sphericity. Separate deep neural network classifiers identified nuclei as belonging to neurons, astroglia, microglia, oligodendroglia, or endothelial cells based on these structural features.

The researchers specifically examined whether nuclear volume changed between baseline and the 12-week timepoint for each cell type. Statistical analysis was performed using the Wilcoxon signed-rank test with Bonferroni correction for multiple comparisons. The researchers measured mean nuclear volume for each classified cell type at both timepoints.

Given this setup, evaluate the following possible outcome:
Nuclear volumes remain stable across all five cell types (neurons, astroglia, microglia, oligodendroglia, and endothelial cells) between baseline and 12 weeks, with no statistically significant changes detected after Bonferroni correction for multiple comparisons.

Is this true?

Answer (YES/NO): NO